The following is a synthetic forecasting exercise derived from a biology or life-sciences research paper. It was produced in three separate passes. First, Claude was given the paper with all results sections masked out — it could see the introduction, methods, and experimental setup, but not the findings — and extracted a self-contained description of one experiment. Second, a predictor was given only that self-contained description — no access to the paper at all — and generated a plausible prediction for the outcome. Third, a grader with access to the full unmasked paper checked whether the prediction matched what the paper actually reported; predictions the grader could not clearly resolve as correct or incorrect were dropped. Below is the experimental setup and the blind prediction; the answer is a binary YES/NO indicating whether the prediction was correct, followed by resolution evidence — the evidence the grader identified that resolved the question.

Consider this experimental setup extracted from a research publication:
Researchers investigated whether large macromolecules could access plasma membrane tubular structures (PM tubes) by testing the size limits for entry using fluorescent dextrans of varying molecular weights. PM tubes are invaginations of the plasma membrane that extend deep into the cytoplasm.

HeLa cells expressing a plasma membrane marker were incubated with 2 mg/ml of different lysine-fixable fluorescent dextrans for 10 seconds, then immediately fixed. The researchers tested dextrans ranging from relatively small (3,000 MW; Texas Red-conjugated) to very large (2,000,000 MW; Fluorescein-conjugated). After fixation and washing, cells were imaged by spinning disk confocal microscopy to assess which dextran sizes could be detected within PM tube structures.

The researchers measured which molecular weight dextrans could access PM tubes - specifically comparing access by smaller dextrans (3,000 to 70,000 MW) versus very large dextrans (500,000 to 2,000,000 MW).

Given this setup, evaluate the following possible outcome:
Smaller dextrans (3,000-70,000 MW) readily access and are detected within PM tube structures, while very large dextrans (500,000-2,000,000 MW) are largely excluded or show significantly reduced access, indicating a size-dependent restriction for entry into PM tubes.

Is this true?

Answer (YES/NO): YES